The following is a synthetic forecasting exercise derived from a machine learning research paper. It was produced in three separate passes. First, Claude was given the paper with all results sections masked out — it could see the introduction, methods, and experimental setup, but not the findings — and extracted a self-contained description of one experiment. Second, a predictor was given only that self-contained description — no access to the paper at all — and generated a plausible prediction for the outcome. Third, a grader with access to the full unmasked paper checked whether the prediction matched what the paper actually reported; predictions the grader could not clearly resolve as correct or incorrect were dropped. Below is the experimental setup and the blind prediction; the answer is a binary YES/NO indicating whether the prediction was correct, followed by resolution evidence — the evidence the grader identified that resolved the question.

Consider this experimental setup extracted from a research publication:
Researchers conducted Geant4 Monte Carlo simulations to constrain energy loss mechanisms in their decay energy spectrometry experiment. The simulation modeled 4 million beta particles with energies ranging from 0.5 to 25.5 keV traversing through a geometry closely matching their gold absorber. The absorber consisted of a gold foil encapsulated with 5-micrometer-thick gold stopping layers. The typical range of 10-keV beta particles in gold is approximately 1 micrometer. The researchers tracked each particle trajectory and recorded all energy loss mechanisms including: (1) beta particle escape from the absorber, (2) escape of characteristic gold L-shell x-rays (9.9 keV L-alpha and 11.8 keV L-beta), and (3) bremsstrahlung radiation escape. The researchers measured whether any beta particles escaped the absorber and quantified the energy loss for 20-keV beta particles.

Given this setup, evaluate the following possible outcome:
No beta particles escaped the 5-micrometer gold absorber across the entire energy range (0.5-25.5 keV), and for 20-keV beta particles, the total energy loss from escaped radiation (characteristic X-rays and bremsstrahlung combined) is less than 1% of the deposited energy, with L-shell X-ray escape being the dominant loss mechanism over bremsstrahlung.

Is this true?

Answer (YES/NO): NO